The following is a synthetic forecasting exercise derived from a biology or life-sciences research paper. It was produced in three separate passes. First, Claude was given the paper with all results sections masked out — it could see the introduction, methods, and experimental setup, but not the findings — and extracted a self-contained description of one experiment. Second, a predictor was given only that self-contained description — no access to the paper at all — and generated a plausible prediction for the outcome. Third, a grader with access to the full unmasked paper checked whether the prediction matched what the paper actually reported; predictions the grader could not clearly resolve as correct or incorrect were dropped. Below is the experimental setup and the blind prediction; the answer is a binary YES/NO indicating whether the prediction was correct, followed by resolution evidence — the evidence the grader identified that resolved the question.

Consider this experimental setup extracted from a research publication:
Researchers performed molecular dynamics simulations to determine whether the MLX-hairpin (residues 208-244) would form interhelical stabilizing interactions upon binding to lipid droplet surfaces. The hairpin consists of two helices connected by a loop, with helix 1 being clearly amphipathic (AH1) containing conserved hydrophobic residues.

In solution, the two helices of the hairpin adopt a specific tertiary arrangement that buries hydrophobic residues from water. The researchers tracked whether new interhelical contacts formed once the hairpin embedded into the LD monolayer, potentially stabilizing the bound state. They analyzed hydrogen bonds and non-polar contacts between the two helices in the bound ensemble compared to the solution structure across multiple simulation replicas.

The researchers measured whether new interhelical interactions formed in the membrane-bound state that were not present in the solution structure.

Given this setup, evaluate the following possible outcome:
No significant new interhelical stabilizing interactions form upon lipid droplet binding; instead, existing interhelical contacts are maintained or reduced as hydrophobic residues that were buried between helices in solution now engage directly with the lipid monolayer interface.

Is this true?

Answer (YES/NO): NO